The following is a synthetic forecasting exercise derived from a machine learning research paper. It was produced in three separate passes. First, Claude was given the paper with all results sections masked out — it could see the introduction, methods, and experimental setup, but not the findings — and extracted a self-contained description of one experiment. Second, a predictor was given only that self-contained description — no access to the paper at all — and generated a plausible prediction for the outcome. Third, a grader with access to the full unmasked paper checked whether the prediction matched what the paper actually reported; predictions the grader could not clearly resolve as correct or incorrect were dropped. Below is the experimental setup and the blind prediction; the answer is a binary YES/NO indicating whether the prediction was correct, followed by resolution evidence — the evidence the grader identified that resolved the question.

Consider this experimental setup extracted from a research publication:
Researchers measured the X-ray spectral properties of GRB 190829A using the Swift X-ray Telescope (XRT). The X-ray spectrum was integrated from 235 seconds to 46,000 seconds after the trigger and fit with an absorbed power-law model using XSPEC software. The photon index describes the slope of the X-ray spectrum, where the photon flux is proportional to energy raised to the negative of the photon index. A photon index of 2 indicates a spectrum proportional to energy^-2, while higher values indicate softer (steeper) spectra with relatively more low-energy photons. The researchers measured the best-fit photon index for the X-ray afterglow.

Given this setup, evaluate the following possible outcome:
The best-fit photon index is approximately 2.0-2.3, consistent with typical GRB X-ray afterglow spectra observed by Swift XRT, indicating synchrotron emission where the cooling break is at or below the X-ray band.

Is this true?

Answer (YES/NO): YES